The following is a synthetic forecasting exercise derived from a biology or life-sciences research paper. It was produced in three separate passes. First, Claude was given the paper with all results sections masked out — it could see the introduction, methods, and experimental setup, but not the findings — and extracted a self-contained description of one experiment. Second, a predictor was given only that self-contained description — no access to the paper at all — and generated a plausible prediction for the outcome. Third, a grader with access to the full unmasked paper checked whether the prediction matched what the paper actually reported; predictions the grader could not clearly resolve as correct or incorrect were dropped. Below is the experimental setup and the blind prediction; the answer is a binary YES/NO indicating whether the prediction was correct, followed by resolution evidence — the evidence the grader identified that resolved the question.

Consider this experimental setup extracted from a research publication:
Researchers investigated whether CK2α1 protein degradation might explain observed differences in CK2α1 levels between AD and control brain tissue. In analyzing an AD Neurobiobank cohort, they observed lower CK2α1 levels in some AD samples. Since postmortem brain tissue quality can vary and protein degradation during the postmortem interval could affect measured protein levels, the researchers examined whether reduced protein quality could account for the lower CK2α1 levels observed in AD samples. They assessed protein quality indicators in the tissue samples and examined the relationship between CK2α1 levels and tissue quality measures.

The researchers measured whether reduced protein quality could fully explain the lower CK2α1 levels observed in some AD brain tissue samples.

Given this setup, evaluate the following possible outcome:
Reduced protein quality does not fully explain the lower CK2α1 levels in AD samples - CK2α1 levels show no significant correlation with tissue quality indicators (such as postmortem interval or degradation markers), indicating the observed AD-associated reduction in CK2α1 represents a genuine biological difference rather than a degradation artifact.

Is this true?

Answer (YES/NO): NO